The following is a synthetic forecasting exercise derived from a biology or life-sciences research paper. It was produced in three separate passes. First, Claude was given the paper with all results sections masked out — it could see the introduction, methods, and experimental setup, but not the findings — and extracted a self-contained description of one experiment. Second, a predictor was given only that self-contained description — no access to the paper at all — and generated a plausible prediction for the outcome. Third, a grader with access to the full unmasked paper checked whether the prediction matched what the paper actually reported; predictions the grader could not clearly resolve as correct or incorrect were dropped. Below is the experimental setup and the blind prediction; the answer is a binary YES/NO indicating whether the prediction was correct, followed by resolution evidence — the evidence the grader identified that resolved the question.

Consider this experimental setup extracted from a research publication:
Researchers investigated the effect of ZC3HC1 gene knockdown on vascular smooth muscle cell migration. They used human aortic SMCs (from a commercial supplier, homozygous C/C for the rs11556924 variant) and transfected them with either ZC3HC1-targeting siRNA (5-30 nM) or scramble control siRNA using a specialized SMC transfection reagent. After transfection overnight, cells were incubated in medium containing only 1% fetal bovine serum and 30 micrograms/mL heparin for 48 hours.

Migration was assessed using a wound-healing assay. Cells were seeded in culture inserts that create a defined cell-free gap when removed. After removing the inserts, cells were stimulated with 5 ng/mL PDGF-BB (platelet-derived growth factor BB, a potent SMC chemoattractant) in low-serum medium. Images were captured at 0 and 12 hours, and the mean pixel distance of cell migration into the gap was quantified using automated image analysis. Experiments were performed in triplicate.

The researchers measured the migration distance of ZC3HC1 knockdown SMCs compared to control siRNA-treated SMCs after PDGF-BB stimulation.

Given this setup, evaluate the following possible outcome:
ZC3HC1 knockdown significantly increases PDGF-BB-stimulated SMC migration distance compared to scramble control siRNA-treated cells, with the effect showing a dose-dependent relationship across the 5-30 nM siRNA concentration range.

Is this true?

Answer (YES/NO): NO